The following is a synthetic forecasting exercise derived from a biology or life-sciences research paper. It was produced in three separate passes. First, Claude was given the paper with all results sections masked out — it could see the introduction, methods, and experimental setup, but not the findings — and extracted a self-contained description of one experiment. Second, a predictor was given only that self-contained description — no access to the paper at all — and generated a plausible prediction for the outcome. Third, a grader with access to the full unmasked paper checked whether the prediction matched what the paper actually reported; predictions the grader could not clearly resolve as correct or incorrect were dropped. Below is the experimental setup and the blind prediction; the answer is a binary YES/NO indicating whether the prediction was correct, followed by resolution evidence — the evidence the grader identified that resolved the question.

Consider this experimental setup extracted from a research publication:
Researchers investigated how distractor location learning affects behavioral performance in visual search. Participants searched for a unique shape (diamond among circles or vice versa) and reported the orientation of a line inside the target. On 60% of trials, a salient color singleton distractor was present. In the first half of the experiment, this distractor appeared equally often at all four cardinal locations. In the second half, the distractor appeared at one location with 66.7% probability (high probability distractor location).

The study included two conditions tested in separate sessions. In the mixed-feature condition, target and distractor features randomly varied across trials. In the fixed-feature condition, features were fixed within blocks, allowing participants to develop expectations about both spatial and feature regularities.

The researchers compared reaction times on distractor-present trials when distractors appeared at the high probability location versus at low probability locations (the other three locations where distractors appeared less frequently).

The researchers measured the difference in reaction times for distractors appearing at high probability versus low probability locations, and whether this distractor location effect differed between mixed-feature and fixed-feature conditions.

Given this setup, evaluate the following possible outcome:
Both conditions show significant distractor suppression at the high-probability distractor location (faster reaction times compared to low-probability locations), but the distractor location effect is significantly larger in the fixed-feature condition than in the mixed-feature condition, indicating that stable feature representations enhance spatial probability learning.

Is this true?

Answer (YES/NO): NO